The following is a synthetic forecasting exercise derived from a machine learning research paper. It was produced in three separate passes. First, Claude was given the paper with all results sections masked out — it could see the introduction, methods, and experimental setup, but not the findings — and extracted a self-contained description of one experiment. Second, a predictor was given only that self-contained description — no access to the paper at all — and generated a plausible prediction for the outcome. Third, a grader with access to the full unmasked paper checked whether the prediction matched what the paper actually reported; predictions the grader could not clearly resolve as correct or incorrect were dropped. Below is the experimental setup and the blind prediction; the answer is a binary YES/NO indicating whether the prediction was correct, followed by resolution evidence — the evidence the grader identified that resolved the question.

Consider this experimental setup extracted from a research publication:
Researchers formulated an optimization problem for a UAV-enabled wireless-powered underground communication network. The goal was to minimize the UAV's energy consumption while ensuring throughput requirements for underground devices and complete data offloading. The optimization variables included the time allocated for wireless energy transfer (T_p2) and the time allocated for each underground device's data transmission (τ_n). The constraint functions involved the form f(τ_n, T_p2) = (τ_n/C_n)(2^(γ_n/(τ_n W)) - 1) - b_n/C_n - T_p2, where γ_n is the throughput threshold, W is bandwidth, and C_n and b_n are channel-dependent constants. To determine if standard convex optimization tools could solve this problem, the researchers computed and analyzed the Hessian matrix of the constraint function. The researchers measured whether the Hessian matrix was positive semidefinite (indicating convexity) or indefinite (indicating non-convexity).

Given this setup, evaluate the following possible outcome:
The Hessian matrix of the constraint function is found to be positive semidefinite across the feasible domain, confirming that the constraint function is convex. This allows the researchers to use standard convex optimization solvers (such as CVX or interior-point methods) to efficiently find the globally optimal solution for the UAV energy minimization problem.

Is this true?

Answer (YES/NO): YES